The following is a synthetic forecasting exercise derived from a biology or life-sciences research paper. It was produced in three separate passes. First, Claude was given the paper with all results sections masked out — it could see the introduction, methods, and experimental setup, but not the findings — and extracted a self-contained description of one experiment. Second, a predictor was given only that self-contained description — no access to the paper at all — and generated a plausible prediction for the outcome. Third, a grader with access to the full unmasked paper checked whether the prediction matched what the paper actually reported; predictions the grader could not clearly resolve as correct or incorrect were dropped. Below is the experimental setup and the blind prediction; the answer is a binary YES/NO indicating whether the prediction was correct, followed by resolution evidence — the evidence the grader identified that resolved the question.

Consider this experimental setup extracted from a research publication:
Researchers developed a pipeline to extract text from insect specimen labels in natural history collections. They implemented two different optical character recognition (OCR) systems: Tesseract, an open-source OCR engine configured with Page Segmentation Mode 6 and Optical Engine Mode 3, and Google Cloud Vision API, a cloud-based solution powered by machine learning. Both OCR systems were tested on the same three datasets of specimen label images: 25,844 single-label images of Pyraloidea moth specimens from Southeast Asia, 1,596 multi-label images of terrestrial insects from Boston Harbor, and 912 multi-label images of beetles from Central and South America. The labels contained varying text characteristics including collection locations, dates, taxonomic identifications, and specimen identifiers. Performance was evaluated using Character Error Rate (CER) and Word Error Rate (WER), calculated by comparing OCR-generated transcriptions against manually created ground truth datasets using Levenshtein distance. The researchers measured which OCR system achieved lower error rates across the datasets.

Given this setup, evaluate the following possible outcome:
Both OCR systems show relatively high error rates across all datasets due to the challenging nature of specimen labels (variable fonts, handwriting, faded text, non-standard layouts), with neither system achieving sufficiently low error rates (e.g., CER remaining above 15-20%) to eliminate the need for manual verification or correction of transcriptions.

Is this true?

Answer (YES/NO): NO